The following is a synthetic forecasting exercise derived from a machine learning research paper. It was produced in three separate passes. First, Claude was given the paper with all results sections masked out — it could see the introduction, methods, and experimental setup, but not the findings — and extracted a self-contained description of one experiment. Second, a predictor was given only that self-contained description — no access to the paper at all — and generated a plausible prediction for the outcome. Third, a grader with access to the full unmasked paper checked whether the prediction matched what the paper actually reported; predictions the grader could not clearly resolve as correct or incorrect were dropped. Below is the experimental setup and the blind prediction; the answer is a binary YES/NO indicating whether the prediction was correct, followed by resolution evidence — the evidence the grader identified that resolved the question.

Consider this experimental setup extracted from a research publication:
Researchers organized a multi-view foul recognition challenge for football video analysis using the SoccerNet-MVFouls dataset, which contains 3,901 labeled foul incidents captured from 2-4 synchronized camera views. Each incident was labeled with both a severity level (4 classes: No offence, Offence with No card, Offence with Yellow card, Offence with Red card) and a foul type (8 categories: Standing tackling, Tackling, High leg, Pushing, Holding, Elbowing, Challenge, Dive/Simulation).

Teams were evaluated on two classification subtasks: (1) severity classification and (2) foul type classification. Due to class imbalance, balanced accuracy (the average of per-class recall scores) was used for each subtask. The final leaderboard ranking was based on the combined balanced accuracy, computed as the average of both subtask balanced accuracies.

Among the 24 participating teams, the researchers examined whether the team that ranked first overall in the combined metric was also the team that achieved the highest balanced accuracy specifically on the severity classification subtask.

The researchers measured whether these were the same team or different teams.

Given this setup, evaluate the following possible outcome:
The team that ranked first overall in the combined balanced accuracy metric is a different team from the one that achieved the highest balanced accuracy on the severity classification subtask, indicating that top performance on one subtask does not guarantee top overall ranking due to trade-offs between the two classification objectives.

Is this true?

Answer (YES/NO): YES